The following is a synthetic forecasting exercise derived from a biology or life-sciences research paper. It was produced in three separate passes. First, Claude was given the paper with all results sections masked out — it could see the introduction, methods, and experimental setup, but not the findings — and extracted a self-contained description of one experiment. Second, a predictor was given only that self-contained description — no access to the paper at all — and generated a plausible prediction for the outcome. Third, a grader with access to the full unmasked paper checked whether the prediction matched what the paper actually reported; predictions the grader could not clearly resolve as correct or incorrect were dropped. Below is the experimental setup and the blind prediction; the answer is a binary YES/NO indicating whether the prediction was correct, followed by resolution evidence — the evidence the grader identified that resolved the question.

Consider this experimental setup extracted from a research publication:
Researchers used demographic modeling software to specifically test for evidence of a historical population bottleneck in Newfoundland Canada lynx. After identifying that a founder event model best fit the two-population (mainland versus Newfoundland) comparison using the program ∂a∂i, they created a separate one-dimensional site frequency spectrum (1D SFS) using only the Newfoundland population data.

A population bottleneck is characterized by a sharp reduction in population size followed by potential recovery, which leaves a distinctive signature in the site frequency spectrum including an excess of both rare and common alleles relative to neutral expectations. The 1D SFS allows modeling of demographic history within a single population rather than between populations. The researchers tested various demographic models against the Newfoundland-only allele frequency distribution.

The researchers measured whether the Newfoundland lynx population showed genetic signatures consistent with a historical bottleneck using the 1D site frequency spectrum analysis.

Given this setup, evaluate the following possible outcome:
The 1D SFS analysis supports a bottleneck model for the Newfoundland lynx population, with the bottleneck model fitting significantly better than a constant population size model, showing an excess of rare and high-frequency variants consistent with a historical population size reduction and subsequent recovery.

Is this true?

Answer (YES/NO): YES